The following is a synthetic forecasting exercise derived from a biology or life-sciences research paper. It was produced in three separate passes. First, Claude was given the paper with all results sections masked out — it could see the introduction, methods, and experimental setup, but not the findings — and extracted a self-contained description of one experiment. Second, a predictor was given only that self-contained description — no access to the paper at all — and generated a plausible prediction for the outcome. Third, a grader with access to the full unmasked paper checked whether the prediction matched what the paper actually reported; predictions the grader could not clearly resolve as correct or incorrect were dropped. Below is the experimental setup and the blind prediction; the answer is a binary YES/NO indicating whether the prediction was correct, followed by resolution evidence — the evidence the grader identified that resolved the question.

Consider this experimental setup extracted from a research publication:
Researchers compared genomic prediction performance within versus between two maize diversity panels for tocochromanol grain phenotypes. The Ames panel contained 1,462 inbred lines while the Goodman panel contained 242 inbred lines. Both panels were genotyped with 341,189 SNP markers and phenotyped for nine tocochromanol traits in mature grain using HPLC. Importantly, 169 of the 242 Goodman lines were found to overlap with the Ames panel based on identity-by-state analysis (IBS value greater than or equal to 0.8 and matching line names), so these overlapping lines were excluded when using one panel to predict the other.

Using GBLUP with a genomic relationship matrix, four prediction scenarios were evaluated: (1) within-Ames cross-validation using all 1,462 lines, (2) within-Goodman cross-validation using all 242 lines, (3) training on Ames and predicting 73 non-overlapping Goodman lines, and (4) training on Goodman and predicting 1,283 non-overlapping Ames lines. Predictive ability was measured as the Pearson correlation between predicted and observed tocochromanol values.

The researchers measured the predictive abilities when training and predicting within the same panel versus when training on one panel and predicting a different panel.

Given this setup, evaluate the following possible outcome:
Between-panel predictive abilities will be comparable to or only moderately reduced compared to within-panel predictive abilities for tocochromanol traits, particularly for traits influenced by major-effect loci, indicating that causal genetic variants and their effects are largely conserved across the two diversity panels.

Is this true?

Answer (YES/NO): YES